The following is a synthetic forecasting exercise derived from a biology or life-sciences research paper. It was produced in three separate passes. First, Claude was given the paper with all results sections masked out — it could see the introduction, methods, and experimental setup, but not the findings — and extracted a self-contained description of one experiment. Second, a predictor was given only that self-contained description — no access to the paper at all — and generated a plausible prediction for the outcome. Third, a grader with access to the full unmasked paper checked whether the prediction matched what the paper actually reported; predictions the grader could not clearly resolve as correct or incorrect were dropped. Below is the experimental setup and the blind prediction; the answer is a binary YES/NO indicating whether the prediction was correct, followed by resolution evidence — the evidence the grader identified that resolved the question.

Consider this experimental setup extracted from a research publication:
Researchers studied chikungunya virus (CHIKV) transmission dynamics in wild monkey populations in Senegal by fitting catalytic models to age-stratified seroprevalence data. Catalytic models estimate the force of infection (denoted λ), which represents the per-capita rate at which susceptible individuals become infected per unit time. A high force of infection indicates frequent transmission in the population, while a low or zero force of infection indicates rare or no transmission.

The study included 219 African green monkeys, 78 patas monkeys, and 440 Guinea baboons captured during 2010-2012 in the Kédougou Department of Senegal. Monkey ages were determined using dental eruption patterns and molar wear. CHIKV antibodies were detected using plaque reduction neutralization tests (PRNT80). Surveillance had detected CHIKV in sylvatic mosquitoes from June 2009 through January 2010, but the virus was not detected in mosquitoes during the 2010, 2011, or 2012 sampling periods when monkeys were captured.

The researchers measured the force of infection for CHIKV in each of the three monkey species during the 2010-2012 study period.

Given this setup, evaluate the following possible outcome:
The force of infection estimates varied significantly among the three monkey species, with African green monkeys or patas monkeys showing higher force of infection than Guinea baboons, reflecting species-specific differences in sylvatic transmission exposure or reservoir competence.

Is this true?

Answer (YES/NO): NO